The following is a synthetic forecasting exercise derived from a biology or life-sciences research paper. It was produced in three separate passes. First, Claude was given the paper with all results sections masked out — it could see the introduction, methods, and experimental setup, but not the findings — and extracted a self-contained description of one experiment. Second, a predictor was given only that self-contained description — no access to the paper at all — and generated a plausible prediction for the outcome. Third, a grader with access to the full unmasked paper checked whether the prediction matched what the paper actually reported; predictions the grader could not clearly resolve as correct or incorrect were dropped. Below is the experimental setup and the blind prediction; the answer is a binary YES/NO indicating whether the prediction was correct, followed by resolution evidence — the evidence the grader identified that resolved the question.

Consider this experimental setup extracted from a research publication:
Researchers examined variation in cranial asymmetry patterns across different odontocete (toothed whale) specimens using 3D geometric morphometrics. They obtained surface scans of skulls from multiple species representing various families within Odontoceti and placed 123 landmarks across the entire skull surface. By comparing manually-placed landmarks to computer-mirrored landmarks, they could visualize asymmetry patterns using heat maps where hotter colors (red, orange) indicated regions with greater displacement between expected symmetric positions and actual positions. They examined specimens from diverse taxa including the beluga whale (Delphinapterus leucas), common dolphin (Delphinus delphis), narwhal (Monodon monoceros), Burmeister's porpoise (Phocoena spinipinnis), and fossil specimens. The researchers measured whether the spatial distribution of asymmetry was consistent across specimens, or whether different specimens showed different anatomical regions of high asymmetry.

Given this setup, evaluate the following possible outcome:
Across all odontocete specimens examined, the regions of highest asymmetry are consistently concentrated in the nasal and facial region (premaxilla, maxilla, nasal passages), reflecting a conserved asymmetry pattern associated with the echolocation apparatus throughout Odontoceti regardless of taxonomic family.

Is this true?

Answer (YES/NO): YES